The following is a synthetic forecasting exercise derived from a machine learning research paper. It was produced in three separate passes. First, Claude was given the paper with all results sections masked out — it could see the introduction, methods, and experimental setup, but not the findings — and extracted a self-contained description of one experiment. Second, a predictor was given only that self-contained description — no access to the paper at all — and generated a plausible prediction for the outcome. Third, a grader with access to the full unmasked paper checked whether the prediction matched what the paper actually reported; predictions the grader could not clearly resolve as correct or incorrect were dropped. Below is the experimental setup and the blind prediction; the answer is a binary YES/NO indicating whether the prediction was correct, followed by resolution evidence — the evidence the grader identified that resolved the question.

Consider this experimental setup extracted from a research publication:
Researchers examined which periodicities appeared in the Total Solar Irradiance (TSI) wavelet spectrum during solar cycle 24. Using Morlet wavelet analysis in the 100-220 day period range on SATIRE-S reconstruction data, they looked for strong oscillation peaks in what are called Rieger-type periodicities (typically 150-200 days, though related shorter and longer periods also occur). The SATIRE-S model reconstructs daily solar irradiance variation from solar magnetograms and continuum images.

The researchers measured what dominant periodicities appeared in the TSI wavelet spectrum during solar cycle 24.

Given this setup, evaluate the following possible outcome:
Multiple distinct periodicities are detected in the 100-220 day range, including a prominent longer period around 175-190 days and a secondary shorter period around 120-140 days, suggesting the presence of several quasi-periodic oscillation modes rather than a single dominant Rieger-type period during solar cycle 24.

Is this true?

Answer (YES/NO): NO